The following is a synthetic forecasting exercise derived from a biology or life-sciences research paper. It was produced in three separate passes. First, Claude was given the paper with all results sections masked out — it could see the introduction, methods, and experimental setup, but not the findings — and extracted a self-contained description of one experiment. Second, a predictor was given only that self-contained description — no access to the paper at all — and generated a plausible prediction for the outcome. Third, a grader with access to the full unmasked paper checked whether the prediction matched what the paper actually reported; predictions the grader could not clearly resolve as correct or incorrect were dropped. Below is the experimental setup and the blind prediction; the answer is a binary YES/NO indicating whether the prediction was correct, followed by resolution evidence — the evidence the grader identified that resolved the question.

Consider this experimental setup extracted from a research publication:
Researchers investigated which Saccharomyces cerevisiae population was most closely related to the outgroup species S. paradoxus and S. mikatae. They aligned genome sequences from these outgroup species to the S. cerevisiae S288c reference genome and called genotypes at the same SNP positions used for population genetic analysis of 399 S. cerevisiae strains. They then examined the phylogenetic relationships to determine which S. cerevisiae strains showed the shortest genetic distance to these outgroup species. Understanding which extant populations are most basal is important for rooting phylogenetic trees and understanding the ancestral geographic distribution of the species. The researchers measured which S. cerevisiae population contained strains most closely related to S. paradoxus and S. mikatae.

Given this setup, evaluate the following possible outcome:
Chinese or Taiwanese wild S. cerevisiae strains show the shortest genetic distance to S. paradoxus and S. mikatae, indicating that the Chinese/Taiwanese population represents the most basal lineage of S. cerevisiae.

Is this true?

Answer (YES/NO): YES